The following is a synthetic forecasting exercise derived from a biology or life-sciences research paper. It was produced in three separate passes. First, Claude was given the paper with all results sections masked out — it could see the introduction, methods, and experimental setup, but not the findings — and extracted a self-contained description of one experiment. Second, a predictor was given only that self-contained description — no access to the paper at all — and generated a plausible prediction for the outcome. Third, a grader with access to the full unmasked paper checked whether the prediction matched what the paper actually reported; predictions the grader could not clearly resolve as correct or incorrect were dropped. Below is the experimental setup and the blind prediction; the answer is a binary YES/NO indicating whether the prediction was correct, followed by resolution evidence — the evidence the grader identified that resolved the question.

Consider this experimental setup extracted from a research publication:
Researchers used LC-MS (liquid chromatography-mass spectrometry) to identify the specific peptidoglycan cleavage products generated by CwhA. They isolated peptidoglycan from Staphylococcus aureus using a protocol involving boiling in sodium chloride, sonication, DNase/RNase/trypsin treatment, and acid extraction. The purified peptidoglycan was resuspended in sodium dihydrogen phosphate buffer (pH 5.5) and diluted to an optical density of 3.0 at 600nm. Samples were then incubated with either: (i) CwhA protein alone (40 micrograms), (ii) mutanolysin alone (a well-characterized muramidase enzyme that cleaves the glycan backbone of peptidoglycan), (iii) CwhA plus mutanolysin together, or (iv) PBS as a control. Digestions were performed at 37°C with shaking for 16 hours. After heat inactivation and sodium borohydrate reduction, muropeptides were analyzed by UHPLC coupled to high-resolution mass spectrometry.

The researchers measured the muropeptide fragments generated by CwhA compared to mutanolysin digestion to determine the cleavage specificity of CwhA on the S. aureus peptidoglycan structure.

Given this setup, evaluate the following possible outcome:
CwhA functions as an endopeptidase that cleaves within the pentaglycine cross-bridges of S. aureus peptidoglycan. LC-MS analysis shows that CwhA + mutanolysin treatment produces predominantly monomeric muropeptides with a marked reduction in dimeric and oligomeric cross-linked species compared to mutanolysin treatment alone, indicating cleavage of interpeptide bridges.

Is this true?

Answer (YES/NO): NO